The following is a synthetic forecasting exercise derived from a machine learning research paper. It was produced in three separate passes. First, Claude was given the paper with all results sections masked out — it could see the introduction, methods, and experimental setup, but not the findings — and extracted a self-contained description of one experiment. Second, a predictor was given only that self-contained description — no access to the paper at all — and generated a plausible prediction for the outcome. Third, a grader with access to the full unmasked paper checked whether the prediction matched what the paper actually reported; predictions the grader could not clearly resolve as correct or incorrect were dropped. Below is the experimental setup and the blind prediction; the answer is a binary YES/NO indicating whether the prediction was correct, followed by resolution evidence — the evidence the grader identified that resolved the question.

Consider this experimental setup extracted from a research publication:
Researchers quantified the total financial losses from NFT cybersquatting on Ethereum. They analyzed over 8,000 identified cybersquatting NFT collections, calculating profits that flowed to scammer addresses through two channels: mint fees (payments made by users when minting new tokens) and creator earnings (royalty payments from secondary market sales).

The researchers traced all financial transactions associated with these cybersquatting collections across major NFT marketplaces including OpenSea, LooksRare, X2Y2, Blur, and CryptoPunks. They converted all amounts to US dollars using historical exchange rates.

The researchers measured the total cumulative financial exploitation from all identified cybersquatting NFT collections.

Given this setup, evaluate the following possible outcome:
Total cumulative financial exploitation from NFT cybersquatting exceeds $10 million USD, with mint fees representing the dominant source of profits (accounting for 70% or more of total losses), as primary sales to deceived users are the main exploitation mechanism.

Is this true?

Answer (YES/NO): YES